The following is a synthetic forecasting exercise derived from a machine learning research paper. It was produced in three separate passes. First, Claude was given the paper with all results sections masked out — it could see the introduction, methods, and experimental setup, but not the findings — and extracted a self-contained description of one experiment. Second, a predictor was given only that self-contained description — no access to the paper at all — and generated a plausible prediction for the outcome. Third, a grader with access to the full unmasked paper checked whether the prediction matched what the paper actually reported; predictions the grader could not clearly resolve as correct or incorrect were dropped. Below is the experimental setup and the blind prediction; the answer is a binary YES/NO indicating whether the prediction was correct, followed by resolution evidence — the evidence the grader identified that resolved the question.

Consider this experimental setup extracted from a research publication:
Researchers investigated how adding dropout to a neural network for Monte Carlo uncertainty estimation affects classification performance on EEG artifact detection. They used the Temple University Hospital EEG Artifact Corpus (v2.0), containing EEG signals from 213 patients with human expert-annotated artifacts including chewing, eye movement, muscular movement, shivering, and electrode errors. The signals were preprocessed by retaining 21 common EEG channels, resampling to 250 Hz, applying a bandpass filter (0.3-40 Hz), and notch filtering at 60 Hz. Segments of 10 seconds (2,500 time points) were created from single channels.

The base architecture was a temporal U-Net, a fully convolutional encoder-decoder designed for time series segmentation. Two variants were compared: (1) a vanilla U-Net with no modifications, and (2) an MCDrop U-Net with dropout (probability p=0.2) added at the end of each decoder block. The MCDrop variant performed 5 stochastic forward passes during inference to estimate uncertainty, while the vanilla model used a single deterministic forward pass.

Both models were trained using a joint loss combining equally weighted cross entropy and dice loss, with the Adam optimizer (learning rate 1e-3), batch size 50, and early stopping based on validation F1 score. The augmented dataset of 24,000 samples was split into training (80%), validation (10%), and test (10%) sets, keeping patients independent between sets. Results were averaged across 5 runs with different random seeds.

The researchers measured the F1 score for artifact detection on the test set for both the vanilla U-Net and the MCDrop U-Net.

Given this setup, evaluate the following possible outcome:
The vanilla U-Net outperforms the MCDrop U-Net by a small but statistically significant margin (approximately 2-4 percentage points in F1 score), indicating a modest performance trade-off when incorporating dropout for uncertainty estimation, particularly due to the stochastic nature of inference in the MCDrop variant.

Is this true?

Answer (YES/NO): NO